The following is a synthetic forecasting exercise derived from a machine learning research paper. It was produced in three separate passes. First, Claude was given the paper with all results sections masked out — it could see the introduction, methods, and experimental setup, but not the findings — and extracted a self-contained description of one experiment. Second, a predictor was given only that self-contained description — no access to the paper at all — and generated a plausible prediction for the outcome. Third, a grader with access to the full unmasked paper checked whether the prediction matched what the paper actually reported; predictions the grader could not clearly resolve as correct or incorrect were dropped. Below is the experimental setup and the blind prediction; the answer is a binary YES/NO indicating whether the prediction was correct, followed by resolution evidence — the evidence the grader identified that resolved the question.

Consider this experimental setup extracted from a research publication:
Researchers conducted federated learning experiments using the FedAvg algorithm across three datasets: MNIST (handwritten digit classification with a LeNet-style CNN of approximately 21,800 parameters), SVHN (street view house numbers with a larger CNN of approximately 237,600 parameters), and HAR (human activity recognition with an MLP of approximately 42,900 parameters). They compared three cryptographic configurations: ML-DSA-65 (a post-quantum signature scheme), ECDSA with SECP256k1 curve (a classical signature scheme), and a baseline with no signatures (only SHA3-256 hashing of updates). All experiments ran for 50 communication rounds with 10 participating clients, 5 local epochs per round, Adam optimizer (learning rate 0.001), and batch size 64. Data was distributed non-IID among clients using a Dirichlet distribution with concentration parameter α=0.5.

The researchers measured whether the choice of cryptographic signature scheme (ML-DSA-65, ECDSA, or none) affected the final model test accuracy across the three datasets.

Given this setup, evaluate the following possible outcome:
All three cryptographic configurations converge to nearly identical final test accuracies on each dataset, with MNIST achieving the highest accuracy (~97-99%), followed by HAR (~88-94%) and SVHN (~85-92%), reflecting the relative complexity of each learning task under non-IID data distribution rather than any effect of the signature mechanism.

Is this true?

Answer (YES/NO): NO